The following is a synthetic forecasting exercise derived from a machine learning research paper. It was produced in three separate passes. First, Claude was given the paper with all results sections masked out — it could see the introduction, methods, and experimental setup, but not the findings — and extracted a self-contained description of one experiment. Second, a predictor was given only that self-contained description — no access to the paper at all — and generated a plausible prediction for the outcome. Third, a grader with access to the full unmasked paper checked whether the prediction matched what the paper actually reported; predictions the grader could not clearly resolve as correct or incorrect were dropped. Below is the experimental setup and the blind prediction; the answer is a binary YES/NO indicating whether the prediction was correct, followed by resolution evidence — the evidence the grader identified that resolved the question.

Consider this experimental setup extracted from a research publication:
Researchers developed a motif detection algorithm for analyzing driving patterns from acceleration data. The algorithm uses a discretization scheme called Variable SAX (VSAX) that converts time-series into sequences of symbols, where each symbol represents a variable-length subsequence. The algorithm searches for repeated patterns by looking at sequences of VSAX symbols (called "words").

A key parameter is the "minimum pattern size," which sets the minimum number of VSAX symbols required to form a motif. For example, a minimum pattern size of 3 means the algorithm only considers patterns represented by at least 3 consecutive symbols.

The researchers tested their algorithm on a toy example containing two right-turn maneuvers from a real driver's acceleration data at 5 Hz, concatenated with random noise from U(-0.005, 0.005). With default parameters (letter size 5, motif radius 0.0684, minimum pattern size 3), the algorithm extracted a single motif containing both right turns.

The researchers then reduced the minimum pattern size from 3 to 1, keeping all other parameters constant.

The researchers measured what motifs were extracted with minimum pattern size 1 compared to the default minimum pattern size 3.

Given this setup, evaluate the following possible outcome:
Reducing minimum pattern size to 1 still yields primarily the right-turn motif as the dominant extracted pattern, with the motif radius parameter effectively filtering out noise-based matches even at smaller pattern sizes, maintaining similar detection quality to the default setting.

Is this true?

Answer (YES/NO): NO